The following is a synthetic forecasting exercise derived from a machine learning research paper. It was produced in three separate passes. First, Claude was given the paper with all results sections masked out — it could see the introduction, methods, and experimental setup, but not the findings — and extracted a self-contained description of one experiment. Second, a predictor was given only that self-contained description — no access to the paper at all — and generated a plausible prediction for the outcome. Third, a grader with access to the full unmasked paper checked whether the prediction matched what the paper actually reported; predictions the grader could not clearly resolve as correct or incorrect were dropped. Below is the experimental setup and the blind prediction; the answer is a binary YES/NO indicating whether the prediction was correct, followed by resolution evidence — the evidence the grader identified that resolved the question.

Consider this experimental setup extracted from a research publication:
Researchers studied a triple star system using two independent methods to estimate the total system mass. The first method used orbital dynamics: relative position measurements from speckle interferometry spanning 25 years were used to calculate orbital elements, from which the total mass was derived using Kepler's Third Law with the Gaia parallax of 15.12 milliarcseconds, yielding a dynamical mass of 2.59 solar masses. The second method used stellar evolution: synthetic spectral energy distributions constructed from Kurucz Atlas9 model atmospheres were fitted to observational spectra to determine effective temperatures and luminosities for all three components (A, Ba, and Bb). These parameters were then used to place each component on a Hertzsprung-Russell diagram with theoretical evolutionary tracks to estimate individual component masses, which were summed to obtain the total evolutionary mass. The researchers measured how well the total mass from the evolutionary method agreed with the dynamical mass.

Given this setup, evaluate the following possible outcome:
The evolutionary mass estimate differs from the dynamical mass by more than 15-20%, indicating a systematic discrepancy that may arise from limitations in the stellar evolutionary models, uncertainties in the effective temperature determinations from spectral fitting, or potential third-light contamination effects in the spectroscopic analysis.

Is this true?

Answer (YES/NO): NO